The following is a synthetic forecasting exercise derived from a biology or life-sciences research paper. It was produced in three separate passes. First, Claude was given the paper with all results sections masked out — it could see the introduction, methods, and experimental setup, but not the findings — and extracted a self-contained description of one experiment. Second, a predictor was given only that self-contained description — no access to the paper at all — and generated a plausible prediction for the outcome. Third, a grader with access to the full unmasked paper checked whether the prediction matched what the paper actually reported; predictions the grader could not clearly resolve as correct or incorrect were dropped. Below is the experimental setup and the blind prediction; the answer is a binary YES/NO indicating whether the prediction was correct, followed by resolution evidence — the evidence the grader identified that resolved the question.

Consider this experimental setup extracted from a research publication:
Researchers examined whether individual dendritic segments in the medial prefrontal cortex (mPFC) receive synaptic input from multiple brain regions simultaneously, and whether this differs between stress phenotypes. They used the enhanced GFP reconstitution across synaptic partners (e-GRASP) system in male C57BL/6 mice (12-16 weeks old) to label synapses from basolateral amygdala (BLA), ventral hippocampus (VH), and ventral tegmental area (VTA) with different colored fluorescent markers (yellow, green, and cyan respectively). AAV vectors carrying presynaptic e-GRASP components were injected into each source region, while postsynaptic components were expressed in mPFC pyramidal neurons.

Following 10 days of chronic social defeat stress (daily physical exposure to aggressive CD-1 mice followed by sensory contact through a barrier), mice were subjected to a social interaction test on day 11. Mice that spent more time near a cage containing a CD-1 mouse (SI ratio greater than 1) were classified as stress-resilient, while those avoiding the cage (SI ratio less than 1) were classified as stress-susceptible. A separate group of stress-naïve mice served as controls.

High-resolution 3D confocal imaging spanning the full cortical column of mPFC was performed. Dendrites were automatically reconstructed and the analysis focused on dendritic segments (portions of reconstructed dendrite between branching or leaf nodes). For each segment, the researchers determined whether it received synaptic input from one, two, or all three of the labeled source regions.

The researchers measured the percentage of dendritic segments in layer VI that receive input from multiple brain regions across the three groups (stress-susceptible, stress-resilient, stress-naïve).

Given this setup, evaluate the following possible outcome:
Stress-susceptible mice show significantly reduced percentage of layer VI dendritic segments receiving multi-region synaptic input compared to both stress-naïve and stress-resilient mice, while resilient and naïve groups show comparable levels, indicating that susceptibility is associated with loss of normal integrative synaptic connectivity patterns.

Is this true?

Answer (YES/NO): NO